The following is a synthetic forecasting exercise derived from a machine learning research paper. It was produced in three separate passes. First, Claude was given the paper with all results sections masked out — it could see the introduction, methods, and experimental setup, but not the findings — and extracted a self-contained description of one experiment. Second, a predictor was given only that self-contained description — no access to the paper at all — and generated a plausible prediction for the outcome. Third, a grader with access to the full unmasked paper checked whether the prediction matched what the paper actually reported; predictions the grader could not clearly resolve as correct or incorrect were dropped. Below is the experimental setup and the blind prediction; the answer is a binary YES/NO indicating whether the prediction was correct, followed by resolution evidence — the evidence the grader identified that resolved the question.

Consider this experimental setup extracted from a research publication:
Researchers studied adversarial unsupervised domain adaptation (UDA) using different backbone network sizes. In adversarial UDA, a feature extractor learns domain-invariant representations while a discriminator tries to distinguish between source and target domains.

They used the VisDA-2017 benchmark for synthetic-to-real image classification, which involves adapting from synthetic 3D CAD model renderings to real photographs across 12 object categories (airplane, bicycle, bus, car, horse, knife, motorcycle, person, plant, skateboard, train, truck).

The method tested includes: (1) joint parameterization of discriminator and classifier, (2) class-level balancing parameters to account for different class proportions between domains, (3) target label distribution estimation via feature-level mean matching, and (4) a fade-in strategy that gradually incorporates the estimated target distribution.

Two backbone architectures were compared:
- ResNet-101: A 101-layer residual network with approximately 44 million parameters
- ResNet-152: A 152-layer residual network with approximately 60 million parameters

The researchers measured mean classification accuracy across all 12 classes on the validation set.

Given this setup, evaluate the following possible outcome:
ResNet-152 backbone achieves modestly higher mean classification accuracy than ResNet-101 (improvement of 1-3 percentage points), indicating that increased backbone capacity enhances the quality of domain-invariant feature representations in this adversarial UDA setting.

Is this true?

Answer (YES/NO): YES